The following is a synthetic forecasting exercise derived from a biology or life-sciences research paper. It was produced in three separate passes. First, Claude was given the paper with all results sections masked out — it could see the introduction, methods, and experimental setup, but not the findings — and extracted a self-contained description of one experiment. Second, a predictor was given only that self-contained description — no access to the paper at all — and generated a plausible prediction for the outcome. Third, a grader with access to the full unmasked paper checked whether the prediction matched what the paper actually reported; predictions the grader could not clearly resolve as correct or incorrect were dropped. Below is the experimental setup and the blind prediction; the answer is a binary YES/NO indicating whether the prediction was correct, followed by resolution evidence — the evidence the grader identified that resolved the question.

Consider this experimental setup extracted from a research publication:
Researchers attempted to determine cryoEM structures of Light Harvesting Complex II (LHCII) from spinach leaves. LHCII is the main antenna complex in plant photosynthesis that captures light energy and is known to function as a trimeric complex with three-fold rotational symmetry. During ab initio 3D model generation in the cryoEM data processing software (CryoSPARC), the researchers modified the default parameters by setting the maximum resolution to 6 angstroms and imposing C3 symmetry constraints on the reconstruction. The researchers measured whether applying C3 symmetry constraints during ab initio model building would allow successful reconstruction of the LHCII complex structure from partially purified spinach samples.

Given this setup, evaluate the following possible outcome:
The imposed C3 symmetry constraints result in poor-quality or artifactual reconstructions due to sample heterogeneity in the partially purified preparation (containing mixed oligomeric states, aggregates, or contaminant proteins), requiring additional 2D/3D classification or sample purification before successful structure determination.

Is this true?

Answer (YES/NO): NO